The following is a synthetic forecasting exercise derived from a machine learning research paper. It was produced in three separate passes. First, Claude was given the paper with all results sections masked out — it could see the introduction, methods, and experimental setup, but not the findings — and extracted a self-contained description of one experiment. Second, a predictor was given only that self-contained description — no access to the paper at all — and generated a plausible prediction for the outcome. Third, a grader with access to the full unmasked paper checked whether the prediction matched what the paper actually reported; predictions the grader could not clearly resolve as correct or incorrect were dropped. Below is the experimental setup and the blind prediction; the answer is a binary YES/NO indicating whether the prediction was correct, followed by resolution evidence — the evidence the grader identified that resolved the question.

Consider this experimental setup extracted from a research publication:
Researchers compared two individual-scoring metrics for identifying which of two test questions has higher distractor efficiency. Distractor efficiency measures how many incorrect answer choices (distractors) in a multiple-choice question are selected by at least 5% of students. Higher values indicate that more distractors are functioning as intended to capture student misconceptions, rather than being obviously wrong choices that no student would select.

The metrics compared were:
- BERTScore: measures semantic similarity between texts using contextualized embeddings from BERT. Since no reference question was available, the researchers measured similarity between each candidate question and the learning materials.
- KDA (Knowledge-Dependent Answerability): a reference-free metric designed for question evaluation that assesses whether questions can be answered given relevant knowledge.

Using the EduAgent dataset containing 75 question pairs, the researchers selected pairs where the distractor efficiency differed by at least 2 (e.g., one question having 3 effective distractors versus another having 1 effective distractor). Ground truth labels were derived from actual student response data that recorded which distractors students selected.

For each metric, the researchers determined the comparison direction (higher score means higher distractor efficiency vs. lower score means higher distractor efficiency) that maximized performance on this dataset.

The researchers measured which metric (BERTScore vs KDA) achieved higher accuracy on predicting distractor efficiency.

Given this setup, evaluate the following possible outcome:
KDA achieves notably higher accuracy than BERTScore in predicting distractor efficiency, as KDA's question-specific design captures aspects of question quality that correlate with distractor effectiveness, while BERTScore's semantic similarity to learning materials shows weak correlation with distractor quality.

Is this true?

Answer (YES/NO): YES